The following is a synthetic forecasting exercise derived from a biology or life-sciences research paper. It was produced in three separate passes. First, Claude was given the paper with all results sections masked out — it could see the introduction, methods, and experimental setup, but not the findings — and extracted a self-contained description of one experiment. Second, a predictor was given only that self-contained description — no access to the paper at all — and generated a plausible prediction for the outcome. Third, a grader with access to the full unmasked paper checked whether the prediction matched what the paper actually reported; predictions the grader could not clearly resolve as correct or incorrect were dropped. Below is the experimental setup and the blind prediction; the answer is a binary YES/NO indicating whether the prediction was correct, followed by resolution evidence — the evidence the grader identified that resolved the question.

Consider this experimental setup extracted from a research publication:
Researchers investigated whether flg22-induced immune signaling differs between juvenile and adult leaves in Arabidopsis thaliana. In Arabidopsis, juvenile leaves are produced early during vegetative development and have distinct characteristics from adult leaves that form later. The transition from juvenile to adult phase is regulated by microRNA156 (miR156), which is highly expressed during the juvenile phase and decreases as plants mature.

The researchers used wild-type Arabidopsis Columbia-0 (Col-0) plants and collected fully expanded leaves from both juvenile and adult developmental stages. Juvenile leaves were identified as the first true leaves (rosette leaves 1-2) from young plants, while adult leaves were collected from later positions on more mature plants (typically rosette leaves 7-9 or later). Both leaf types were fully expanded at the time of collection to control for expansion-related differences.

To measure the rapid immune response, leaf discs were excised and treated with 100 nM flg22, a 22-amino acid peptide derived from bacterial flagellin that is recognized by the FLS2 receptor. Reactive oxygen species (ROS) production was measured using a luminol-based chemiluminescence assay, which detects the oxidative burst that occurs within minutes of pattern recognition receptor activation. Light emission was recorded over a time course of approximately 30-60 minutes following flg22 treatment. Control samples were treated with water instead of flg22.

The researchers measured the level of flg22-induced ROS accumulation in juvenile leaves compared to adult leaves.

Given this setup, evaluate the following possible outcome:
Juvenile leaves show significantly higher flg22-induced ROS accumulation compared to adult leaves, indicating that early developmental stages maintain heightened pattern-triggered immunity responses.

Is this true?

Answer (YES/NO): NO